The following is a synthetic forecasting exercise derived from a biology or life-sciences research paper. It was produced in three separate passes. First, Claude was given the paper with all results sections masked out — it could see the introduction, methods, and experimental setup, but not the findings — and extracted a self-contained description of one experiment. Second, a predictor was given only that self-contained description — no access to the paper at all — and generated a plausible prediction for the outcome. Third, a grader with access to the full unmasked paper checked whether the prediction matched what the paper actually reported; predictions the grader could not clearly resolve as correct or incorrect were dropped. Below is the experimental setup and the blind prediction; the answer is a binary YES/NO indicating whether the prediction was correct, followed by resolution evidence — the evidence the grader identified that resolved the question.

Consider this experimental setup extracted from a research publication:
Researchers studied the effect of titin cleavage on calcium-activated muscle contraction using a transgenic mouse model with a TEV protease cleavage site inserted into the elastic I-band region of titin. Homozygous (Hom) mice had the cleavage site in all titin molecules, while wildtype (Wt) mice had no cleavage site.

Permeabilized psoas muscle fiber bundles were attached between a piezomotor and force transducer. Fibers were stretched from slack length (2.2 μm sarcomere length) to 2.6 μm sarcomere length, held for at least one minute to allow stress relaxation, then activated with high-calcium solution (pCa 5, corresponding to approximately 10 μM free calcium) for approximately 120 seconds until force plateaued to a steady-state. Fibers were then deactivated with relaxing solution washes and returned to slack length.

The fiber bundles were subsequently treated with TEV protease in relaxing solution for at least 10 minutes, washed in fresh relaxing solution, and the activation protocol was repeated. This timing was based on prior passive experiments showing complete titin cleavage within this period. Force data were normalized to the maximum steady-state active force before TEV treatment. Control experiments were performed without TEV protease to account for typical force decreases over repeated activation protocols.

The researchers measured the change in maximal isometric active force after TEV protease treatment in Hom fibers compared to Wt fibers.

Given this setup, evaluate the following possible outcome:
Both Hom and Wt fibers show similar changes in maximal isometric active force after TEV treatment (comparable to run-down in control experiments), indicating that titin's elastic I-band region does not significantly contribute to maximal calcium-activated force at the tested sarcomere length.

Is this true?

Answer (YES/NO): NO